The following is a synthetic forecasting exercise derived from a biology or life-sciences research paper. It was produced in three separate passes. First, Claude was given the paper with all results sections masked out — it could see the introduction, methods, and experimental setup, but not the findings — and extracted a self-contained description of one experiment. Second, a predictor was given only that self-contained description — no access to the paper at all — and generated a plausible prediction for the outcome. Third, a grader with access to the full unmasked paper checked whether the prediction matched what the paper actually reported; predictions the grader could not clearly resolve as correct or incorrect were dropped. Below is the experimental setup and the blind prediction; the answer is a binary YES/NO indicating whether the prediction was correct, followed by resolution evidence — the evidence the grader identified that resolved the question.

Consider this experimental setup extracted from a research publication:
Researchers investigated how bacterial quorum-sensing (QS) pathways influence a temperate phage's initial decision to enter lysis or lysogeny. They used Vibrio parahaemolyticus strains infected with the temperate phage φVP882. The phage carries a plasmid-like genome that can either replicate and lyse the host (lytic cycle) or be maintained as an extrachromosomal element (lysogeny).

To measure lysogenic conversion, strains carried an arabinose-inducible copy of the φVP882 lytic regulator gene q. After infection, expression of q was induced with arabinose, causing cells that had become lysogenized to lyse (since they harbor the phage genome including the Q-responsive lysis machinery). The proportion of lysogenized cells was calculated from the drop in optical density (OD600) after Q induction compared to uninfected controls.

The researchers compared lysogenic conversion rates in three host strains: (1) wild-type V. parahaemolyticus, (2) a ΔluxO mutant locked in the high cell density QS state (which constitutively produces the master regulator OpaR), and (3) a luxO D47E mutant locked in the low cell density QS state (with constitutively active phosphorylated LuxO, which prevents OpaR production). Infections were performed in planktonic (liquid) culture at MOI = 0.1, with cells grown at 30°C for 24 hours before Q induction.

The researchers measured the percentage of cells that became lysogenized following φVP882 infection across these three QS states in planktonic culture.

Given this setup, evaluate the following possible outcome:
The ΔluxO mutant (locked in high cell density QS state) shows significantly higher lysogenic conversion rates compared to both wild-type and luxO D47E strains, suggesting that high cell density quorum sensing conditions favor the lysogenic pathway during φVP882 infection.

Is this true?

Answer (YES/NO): NO